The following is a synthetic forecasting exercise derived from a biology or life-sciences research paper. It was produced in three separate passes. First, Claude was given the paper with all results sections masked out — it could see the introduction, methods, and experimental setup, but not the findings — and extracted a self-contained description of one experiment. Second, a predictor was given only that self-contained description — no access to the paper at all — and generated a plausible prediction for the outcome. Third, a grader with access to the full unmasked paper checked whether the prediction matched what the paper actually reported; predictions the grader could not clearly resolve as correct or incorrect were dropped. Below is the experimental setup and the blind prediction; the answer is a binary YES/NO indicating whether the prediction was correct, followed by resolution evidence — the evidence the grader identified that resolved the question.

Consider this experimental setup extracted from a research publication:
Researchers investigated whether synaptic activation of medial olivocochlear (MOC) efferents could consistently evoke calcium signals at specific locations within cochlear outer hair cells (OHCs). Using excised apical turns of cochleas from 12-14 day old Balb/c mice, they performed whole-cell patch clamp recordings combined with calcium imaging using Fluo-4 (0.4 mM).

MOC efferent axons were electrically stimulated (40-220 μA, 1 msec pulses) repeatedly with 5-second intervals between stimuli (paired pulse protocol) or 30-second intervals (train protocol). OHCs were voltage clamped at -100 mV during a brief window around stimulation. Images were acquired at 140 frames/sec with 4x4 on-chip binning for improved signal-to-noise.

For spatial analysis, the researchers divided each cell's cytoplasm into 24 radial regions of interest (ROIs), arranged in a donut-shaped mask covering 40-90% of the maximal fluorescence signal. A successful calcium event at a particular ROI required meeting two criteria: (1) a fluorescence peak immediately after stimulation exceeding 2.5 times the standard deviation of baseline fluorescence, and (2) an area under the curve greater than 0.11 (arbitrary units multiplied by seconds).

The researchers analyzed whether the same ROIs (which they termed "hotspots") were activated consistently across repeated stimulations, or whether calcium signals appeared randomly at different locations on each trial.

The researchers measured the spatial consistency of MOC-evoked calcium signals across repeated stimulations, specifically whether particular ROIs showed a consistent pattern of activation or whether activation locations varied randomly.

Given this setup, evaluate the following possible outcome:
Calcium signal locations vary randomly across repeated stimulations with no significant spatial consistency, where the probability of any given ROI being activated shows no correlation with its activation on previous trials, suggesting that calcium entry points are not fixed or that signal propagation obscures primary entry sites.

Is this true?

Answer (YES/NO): NO